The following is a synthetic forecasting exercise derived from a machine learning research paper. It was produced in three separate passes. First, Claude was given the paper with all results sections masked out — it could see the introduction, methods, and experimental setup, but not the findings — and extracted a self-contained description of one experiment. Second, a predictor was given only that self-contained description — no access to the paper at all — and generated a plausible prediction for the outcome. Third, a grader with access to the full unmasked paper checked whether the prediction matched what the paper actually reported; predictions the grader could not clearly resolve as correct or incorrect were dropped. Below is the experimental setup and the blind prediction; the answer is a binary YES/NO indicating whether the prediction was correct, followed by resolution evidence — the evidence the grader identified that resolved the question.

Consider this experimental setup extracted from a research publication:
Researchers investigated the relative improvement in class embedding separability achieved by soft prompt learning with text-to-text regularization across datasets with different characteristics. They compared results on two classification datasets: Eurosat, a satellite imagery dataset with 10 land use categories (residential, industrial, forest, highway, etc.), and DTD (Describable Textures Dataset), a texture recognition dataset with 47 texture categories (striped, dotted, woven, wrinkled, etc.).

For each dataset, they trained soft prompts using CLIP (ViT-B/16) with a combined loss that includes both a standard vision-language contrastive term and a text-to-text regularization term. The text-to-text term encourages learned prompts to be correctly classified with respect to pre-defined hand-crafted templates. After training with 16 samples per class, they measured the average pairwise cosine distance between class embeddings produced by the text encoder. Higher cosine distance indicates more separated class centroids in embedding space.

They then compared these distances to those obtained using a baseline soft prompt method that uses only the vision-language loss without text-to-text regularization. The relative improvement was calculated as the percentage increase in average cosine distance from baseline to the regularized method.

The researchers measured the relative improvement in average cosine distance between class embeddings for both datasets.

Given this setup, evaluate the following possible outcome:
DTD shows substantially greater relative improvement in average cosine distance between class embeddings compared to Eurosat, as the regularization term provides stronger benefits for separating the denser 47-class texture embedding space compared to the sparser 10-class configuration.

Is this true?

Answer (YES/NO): YES